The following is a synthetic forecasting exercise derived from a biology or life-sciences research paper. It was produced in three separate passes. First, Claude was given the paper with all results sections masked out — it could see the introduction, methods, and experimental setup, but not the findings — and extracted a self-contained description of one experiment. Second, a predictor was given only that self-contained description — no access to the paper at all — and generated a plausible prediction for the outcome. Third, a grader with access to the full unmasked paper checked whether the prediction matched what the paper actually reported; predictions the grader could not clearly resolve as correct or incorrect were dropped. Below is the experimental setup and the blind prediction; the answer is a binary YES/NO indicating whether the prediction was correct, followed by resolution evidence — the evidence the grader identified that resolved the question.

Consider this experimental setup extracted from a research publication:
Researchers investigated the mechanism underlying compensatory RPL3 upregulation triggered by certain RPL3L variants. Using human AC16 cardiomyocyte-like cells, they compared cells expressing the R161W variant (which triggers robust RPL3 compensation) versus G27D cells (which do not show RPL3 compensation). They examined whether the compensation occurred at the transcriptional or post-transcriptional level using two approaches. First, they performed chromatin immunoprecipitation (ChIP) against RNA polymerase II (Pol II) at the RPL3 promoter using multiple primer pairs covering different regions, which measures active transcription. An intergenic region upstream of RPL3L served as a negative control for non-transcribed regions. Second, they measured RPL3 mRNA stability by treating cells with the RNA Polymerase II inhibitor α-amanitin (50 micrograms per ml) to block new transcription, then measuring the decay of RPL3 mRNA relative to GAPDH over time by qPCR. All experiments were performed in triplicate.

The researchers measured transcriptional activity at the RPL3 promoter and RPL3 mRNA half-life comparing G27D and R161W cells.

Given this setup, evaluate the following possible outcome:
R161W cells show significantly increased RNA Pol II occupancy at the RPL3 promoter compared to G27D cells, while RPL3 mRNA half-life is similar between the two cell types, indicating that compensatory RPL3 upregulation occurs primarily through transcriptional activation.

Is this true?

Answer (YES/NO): NO